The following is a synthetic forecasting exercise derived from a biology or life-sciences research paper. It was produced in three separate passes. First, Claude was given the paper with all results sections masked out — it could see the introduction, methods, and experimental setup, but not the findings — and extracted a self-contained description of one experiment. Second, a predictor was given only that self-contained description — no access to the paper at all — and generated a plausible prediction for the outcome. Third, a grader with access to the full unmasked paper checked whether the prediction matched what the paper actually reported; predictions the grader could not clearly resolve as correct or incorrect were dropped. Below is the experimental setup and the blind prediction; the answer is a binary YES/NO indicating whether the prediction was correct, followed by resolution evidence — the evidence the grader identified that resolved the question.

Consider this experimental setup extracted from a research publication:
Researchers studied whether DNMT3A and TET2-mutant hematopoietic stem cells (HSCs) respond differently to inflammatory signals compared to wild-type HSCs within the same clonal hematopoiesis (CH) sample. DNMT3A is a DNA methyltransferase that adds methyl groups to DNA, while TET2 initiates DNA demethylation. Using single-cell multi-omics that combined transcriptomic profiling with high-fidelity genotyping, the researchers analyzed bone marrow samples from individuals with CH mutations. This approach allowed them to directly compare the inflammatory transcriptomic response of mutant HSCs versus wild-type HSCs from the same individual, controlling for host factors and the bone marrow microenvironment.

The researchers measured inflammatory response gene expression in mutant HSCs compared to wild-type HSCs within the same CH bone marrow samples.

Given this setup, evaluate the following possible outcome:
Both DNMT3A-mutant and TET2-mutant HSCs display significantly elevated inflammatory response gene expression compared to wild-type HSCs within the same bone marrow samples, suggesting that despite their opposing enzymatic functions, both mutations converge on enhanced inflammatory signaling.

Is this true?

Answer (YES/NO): NO